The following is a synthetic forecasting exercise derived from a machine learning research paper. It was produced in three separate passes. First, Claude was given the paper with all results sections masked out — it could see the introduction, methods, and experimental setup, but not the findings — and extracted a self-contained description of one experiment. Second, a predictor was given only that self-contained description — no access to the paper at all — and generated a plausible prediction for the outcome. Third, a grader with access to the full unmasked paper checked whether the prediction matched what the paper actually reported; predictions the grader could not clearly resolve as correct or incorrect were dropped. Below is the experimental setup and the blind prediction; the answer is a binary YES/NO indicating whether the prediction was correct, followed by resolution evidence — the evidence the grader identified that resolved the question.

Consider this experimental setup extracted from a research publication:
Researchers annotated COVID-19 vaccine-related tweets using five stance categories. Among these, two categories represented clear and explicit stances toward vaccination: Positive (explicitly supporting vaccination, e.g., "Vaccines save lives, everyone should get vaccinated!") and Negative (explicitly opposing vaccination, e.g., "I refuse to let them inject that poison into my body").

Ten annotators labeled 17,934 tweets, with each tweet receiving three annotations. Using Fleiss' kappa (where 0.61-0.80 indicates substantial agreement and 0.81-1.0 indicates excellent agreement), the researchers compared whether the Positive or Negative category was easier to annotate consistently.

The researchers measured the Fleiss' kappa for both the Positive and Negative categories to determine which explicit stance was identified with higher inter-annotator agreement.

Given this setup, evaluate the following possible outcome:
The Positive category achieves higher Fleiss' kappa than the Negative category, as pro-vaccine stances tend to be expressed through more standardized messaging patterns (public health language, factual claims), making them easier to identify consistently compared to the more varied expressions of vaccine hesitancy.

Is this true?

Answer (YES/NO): NO